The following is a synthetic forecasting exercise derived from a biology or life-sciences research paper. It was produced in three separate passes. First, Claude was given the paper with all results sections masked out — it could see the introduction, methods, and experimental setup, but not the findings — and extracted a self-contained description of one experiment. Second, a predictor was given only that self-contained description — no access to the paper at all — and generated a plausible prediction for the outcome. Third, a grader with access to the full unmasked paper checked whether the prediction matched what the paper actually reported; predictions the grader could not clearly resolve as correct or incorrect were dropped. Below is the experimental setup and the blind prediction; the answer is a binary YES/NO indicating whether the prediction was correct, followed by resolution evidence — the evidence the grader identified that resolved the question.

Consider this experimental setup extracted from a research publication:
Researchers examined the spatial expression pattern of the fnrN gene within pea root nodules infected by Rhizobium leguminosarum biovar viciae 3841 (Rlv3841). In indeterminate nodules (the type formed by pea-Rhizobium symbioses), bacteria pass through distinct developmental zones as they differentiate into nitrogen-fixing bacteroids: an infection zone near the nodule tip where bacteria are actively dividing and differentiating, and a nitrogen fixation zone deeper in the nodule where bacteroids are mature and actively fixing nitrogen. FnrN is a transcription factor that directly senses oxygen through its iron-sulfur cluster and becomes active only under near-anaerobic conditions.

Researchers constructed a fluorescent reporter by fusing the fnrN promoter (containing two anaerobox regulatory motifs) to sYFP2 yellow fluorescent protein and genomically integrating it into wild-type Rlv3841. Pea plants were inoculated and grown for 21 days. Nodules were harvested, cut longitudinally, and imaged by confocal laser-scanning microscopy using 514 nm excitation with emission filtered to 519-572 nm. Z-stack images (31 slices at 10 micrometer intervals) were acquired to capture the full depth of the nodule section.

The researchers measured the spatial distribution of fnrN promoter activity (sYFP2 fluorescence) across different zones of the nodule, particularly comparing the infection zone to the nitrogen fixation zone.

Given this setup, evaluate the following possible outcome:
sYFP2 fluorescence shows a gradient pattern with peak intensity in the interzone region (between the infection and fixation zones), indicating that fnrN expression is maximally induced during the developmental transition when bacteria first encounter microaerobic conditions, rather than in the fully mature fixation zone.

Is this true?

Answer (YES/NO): NO